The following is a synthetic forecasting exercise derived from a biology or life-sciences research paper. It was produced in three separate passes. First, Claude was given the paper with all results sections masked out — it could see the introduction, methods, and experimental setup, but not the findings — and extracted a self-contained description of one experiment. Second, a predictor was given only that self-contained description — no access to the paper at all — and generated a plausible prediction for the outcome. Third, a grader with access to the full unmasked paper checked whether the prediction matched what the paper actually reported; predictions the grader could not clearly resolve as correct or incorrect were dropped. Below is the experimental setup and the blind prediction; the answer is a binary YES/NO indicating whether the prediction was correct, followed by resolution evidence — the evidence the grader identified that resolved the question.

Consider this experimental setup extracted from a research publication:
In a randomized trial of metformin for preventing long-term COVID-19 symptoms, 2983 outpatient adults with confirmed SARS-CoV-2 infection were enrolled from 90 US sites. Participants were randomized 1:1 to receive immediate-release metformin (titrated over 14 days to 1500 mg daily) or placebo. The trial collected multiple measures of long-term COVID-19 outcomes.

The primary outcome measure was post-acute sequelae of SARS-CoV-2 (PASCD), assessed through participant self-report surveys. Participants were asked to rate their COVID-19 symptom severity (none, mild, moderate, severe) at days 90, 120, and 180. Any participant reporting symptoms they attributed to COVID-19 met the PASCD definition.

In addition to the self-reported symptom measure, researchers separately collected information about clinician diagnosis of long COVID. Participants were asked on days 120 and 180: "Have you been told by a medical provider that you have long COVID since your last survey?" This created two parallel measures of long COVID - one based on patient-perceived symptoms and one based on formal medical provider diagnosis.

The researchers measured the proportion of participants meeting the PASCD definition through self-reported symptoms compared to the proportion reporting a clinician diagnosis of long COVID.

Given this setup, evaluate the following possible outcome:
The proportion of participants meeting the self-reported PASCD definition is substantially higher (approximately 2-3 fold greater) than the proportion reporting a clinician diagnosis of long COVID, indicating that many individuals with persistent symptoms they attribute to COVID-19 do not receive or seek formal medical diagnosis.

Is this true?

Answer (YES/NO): YES